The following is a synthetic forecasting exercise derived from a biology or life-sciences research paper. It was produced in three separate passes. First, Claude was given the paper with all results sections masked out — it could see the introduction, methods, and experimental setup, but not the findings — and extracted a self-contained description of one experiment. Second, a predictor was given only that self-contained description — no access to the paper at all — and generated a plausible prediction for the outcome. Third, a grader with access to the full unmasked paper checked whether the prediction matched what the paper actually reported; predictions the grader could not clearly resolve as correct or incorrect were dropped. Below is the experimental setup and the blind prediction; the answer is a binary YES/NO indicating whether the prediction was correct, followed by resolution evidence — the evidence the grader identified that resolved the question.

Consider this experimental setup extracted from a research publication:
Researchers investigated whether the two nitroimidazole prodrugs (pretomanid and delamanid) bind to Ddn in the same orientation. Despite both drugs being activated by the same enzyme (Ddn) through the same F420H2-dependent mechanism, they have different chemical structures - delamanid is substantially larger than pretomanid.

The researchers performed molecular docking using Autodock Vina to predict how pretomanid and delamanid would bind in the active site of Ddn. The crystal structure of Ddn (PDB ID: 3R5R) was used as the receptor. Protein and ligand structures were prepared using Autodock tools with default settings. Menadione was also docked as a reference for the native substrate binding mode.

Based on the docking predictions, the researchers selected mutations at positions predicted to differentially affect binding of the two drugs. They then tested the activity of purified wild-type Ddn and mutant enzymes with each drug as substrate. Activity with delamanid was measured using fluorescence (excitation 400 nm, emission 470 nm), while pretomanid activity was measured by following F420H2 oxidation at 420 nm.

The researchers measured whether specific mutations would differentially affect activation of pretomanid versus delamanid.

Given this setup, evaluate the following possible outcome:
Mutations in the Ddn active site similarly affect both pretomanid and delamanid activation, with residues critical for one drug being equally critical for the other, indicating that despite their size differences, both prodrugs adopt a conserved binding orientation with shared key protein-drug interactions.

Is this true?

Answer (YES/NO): NO